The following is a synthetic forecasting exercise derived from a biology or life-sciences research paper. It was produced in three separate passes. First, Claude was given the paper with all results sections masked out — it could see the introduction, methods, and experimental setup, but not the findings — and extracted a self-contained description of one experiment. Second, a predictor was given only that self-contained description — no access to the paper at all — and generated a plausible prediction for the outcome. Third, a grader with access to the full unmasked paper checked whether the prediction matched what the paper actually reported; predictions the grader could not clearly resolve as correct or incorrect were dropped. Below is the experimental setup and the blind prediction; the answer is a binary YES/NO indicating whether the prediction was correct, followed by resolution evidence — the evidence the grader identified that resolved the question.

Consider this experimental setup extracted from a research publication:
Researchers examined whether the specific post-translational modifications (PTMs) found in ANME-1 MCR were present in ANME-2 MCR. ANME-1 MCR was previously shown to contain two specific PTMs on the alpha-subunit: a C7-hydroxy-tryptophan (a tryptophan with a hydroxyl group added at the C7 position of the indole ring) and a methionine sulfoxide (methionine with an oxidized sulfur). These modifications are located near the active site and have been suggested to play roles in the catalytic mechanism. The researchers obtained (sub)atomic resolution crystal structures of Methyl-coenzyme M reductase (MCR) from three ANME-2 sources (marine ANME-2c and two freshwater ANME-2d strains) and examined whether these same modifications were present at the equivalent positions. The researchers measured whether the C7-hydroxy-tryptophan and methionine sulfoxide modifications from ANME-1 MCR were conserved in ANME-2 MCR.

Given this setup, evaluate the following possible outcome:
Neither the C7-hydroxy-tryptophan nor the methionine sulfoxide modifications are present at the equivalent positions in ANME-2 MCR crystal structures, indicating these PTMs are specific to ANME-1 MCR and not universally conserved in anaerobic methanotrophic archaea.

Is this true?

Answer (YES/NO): YES